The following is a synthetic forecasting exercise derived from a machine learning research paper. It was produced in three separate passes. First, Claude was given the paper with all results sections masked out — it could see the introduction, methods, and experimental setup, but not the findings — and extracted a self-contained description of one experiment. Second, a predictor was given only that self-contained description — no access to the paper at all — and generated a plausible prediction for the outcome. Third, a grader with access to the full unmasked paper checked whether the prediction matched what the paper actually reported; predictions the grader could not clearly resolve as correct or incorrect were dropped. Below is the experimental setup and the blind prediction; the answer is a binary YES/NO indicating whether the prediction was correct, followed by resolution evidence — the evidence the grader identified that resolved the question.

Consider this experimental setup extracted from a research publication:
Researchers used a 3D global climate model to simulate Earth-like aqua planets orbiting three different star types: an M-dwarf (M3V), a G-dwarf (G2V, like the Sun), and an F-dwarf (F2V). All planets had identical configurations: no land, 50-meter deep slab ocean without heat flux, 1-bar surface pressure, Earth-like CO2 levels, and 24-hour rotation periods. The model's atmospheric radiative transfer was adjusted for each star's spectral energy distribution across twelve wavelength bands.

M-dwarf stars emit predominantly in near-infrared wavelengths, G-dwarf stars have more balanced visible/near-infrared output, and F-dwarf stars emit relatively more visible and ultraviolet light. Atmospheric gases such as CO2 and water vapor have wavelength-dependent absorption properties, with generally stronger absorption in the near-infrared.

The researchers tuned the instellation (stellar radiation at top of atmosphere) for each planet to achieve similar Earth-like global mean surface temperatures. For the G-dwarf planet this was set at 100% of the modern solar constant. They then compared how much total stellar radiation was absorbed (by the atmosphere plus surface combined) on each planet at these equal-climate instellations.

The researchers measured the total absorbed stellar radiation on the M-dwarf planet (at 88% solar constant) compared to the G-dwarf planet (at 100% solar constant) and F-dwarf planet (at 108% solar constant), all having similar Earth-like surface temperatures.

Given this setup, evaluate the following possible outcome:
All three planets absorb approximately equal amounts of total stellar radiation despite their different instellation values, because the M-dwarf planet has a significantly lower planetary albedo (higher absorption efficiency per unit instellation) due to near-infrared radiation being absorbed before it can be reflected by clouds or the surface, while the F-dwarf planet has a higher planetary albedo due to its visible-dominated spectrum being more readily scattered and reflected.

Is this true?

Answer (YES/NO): NO